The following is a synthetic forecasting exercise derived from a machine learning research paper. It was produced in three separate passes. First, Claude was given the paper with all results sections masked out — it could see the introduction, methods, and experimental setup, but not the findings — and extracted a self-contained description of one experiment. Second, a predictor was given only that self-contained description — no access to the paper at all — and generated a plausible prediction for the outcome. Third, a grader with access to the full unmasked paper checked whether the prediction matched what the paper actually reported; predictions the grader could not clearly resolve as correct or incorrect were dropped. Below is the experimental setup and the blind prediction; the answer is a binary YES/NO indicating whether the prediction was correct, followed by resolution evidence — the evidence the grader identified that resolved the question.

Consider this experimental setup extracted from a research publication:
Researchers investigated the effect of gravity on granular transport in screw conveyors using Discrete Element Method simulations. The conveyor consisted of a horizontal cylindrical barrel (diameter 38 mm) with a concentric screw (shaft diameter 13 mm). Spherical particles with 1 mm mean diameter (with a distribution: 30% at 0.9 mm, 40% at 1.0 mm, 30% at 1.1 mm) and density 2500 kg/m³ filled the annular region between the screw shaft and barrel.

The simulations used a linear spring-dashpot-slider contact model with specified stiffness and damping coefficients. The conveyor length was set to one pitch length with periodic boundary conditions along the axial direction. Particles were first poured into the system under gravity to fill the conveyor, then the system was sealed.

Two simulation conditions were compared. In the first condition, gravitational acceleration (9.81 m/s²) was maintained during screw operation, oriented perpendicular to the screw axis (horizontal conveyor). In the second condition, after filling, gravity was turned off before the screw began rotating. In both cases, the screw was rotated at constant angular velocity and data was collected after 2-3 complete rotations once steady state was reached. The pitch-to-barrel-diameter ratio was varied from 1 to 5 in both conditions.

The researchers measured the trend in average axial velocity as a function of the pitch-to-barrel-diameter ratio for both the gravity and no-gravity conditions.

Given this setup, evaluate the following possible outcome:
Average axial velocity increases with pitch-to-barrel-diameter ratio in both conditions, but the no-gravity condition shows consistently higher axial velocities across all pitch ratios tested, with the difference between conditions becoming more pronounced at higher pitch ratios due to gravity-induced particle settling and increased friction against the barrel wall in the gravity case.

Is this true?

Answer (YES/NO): NO